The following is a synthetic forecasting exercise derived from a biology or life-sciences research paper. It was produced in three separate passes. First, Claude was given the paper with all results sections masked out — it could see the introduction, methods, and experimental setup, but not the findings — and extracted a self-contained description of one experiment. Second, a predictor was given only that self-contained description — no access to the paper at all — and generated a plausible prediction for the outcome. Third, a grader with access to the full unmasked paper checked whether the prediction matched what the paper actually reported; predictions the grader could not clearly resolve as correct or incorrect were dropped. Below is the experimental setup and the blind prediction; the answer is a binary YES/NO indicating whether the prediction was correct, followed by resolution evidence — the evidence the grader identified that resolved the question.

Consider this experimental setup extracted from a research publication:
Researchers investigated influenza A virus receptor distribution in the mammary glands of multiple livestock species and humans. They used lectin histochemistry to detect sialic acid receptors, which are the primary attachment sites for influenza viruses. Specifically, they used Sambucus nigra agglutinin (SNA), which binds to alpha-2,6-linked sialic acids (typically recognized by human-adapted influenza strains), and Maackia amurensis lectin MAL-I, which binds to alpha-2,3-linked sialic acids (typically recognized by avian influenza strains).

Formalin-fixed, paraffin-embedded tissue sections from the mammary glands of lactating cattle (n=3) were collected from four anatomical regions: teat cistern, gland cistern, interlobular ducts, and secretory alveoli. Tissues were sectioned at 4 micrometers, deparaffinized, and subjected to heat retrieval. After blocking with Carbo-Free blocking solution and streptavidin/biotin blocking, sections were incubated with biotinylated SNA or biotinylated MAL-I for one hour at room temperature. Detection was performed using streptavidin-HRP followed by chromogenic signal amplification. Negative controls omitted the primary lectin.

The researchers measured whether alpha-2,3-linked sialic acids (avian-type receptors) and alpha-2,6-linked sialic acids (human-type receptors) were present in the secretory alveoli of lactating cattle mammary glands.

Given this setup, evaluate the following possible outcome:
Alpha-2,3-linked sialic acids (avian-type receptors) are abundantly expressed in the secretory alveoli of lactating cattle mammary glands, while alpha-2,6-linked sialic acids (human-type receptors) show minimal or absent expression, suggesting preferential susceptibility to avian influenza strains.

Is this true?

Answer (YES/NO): NO